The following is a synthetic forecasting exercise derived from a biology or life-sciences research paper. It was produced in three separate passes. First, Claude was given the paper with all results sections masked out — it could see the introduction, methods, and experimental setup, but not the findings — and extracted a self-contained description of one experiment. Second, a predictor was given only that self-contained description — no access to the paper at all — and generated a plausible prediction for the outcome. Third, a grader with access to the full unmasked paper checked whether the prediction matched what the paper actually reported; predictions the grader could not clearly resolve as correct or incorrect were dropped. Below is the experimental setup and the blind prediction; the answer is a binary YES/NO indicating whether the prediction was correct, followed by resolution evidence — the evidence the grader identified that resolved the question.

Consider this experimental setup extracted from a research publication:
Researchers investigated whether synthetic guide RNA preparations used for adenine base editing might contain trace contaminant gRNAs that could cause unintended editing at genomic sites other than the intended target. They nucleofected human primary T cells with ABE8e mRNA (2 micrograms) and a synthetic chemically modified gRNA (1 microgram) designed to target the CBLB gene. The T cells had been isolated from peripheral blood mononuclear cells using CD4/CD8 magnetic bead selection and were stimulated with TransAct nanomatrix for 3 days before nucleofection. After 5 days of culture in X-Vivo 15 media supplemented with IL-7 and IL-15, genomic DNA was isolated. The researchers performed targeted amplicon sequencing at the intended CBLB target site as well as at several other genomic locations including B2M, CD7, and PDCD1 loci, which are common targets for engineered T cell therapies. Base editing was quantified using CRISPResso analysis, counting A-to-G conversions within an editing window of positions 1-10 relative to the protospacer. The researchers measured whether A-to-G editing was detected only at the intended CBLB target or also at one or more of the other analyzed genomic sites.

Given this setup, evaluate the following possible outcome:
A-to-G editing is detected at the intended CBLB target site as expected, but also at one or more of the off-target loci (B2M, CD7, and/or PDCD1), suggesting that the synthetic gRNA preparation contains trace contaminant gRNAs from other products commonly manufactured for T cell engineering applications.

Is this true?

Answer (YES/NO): YES